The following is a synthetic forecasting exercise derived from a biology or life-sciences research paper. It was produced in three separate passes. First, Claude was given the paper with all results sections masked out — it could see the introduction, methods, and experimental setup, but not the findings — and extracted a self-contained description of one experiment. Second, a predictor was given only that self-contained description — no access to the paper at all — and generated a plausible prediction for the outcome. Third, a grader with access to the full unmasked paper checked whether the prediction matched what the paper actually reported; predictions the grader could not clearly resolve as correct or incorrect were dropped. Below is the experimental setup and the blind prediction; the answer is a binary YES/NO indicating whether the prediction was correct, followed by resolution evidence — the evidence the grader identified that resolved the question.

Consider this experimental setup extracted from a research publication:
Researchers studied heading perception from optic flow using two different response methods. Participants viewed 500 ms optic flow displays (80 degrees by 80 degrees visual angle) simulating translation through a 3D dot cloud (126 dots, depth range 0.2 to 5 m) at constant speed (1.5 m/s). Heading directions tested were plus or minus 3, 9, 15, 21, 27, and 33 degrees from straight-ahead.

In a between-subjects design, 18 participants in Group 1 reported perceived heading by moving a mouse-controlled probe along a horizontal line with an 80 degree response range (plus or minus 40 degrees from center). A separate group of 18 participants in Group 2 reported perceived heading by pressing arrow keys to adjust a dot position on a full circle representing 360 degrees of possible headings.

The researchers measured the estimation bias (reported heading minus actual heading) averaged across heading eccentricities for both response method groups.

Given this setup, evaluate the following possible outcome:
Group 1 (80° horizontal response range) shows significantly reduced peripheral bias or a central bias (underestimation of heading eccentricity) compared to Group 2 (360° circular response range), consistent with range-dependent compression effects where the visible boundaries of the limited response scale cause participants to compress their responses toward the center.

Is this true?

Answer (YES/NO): YES